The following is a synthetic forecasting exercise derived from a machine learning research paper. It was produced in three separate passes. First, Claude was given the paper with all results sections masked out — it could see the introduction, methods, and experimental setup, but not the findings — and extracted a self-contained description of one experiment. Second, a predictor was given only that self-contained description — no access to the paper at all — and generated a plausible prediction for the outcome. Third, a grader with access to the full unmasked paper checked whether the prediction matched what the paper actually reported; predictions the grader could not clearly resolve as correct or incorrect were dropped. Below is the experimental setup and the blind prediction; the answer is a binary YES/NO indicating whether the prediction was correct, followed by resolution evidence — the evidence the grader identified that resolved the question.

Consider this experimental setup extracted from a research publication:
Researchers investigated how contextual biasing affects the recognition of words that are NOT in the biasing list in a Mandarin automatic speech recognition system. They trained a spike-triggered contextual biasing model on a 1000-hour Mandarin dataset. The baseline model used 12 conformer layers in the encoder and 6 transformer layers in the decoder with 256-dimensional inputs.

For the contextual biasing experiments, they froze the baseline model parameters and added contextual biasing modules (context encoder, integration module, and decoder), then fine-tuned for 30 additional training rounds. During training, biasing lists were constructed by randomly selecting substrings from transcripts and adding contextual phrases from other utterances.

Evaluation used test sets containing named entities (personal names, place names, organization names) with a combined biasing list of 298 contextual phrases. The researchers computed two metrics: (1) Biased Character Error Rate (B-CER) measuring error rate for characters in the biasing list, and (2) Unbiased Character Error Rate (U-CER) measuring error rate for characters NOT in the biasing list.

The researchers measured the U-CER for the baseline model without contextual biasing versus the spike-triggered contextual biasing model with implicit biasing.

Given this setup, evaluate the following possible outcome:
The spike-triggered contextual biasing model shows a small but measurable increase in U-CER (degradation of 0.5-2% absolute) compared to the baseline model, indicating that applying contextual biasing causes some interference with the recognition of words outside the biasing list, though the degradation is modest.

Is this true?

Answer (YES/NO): NO